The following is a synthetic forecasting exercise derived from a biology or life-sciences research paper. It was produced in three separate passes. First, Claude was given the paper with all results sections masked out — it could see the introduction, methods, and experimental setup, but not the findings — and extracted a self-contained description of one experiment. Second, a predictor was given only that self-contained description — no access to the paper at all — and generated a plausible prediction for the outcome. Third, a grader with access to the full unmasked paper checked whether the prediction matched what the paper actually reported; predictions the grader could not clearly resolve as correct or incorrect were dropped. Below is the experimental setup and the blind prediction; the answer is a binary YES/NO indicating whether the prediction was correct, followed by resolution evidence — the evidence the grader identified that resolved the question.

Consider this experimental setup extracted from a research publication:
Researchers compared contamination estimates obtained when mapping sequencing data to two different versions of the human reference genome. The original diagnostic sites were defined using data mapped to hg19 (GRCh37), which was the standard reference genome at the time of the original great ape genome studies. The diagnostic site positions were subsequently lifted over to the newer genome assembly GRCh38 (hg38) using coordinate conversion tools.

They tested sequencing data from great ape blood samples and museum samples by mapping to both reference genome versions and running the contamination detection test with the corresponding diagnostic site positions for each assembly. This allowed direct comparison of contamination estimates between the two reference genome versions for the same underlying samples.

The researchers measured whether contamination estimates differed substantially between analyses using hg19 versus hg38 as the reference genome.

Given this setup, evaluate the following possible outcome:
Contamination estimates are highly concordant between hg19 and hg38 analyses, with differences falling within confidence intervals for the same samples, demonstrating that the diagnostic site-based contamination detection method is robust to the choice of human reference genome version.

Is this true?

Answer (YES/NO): YES